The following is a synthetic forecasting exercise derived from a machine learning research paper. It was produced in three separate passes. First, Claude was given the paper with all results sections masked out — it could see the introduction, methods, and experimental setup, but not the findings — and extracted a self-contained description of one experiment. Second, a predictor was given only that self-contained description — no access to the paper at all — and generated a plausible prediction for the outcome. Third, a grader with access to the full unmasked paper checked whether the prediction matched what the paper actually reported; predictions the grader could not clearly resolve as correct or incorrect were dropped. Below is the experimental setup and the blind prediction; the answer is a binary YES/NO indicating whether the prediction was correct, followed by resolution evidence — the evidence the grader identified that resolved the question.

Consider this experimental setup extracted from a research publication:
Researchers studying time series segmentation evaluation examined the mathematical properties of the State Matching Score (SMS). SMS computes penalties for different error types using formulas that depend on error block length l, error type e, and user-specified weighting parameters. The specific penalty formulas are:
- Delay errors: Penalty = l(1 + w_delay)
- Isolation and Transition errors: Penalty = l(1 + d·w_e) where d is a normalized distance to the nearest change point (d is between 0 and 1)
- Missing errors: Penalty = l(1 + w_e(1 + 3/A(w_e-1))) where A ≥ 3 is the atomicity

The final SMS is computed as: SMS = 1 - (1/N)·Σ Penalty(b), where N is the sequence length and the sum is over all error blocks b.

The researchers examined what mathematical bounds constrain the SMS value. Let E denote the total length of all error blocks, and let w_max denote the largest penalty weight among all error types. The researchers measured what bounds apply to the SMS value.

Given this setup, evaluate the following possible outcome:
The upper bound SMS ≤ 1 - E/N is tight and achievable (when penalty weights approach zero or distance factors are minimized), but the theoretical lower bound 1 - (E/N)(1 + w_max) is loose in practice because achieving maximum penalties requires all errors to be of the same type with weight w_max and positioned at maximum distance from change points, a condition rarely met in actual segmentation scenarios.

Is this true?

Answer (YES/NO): NO